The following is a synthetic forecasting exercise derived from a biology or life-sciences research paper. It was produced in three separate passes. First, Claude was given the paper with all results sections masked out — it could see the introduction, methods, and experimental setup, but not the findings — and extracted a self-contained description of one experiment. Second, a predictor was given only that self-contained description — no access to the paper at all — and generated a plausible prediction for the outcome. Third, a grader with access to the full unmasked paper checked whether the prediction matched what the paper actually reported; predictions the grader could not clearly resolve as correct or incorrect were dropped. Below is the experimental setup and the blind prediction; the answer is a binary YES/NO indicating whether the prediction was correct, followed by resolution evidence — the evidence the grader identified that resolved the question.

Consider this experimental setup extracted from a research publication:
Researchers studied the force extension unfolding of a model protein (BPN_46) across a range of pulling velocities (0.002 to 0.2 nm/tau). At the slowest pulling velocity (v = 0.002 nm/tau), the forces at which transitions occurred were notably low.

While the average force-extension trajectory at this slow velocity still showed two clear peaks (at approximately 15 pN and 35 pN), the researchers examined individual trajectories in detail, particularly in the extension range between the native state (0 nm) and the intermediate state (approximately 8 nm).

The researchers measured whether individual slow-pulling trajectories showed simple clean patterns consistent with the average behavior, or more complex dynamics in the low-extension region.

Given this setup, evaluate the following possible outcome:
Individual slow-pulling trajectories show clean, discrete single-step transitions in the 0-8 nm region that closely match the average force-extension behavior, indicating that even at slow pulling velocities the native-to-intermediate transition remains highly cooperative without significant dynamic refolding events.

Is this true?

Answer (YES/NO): NO